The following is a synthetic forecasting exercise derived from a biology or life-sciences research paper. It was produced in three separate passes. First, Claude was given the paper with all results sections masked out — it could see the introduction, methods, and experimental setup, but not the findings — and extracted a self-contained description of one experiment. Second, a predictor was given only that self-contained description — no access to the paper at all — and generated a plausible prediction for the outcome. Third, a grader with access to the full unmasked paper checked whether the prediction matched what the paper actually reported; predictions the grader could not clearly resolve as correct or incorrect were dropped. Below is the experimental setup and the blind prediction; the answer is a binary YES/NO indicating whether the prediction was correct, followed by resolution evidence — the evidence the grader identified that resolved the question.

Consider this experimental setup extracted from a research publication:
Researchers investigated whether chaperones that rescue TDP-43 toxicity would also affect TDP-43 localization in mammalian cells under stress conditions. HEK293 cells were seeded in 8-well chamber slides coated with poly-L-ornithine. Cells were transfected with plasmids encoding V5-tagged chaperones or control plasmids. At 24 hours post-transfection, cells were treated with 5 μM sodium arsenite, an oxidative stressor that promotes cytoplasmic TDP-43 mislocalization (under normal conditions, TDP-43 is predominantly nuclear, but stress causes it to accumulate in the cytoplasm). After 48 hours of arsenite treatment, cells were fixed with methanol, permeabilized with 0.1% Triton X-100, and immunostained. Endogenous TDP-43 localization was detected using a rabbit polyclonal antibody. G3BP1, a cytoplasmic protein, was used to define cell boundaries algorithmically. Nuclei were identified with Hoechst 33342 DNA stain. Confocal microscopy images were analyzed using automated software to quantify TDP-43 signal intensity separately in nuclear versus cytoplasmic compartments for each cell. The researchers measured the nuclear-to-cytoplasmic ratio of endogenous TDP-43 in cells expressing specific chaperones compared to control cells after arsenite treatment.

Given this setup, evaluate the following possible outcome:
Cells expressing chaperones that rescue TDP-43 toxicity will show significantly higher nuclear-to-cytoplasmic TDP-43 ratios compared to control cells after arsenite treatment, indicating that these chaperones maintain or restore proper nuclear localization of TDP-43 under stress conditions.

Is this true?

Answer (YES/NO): YES